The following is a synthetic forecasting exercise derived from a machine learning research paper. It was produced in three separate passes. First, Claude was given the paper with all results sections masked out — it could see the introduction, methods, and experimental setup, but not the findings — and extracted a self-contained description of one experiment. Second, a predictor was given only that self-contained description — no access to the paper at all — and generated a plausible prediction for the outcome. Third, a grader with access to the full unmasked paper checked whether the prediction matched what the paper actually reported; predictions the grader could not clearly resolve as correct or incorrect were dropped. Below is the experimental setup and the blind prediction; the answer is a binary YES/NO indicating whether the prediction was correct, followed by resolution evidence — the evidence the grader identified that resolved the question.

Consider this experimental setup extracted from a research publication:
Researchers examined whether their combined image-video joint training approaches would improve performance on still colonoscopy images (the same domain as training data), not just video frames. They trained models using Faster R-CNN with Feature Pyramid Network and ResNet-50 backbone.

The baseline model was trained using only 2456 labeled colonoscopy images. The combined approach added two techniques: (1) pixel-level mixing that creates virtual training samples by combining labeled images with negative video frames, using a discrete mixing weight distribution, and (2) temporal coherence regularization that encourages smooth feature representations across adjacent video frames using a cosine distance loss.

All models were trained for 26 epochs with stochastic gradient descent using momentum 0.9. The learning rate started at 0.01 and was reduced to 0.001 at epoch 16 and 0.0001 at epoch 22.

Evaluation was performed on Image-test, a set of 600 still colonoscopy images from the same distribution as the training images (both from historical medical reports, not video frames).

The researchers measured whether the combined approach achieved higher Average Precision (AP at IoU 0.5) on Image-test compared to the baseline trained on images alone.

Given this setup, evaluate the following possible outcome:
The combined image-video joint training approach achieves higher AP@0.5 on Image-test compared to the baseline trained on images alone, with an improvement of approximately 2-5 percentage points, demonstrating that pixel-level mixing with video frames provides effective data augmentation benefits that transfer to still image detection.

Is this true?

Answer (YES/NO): YES